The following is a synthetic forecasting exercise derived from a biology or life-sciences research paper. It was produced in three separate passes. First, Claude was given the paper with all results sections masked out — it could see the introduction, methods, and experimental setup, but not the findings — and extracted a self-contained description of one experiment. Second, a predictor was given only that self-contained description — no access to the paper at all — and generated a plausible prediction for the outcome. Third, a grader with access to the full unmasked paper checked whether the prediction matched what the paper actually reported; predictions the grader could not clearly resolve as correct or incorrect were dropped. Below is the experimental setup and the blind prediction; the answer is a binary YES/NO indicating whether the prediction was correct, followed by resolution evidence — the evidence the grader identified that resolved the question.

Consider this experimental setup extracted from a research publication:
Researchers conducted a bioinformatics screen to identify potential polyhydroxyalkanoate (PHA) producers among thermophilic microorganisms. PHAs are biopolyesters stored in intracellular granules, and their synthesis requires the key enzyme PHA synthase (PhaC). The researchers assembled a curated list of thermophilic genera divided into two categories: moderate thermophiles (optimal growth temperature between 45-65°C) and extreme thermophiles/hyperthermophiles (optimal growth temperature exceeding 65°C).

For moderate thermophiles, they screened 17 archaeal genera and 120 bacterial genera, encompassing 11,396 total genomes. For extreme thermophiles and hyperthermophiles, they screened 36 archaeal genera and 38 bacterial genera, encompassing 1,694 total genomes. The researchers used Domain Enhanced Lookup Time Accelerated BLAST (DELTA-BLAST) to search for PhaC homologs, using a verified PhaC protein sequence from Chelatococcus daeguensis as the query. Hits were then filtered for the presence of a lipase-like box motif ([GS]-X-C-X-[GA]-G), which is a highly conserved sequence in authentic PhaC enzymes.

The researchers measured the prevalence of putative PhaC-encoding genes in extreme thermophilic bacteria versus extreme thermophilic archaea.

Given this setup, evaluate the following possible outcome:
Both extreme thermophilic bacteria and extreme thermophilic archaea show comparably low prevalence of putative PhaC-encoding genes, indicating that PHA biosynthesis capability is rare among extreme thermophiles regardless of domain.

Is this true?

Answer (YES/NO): NO